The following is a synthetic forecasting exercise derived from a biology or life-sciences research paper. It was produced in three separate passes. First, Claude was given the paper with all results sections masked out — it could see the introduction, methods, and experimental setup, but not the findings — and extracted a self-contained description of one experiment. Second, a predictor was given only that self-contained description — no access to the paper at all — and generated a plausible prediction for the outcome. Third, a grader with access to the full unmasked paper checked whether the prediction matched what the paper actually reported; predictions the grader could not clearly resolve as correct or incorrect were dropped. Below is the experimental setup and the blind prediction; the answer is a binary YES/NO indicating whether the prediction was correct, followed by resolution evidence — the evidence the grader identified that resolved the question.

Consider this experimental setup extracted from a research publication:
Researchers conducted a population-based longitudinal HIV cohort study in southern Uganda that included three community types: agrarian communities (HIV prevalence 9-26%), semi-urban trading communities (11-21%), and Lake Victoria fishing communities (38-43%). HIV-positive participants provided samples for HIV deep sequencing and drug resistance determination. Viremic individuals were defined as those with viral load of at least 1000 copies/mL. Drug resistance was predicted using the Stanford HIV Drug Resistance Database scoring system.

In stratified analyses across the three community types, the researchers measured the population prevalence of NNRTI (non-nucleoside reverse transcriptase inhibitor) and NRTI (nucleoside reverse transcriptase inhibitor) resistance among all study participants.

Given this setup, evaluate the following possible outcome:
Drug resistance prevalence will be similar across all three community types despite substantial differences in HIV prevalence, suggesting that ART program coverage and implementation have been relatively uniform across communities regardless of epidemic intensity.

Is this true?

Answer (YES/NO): NO